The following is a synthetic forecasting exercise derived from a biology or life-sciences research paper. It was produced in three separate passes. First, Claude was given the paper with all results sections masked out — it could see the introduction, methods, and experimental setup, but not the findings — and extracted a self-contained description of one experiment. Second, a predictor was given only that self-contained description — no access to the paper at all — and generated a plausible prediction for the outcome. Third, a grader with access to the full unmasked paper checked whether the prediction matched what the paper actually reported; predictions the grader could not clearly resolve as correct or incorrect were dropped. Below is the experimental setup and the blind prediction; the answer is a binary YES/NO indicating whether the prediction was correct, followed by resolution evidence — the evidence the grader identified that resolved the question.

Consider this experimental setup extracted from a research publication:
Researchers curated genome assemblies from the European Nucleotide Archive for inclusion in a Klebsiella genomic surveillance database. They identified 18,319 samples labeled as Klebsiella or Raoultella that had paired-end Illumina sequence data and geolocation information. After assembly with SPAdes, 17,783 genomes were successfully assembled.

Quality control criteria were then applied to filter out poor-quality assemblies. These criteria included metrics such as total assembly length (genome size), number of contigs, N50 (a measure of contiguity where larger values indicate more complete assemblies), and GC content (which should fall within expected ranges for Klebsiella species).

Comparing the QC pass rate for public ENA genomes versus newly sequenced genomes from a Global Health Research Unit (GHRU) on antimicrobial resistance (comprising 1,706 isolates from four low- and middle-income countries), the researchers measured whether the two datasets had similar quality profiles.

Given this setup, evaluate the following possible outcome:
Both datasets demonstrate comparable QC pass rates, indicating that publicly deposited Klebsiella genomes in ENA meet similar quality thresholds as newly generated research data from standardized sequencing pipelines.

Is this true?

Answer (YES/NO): YES